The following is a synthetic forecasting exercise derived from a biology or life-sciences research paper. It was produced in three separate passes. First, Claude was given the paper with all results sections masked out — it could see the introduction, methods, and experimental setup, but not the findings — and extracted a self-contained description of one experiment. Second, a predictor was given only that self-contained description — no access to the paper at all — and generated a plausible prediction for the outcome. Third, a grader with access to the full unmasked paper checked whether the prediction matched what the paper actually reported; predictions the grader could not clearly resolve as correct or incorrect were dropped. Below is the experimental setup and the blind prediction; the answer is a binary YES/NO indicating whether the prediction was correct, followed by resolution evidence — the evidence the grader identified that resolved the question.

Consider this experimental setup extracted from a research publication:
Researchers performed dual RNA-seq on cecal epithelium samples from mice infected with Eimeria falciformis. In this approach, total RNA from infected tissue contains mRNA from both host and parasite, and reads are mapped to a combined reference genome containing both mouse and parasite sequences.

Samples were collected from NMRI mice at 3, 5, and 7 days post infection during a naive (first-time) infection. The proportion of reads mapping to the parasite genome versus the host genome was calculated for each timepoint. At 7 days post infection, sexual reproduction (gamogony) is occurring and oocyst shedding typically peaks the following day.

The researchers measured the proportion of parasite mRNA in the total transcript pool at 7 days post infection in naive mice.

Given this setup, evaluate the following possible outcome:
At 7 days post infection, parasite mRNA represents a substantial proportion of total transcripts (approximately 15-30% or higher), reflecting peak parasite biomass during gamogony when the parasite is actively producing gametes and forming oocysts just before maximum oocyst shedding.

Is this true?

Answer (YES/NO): YES